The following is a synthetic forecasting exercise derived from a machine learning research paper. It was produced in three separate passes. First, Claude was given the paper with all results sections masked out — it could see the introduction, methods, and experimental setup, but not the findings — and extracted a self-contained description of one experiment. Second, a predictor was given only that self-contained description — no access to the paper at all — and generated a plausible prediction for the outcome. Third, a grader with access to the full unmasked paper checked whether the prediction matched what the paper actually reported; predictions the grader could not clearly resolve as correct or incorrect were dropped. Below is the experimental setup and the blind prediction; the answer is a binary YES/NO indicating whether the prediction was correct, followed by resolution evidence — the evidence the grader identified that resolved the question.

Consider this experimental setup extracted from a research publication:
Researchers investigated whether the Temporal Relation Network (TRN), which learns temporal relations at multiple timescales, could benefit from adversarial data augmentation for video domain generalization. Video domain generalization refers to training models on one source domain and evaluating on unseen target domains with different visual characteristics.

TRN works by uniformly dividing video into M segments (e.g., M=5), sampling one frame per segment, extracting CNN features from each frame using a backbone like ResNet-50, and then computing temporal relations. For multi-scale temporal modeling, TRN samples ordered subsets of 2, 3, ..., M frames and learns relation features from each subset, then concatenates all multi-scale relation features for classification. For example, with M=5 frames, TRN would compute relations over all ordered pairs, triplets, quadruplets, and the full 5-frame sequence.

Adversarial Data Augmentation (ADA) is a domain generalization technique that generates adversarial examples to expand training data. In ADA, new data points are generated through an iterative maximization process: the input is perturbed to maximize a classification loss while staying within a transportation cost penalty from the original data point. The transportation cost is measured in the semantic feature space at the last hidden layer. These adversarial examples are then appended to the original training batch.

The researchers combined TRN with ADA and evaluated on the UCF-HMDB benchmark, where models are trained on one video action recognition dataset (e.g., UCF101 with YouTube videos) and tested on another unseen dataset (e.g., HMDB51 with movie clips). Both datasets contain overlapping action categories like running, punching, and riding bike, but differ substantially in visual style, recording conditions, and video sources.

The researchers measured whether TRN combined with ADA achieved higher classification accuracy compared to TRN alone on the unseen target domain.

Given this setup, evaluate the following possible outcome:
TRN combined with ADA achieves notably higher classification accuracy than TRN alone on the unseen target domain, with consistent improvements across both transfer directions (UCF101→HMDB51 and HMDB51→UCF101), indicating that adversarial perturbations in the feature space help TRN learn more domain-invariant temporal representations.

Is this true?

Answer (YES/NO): NO